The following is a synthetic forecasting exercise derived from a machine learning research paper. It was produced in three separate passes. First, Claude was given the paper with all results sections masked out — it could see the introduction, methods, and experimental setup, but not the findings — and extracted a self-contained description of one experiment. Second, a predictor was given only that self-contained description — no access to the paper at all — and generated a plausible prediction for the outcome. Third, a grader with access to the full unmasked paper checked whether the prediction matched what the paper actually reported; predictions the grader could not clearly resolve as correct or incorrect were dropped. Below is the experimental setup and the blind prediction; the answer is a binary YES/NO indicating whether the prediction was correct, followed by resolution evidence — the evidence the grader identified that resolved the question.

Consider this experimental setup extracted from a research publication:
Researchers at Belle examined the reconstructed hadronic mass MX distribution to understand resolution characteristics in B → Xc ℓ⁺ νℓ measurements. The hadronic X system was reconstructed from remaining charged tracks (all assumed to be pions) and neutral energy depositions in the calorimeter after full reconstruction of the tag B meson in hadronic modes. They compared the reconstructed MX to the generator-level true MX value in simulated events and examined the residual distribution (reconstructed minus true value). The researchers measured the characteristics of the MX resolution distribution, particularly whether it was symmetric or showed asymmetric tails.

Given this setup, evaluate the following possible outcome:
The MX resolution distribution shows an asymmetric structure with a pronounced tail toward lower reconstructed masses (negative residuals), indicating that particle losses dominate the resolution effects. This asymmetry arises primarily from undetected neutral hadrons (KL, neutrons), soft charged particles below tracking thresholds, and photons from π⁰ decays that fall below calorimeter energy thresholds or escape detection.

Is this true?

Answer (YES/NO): YES